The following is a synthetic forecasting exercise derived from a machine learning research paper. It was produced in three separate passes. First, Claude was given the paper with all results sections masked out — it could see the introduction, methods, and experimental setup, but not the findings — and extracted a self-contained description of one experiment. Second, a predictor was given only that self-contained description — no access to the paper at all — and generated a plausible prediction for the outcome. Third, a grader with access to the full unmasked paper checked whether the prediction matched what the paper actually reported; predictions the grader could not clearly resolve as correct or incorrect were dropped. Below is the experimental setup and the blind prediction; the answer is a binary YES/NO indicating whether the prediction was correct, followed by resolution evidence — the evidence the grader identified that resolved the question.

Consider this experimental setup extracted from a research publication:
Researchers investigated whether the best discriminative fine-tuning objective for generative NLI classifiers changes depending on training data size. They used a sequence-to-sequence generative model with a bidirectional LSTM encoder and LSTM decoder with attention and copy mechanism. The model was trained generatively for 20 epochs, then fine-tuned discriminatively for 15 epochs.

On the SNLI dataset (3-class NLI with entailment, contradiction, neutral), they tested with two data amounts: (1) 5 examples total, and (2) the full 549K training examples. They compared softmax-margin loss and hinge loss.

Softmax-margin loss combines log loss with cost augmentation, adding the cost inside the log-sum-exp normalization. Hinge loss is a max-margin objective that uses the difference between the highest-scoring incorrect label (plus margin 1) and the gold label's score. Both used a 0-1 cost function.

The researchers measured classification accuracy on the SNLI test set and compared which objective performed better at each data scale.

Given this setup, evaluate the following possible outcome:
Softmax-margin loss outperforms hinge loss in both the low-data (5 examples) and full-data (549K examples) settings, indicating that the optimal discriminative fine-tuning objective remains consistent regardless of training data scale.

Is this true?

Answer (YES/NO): NO